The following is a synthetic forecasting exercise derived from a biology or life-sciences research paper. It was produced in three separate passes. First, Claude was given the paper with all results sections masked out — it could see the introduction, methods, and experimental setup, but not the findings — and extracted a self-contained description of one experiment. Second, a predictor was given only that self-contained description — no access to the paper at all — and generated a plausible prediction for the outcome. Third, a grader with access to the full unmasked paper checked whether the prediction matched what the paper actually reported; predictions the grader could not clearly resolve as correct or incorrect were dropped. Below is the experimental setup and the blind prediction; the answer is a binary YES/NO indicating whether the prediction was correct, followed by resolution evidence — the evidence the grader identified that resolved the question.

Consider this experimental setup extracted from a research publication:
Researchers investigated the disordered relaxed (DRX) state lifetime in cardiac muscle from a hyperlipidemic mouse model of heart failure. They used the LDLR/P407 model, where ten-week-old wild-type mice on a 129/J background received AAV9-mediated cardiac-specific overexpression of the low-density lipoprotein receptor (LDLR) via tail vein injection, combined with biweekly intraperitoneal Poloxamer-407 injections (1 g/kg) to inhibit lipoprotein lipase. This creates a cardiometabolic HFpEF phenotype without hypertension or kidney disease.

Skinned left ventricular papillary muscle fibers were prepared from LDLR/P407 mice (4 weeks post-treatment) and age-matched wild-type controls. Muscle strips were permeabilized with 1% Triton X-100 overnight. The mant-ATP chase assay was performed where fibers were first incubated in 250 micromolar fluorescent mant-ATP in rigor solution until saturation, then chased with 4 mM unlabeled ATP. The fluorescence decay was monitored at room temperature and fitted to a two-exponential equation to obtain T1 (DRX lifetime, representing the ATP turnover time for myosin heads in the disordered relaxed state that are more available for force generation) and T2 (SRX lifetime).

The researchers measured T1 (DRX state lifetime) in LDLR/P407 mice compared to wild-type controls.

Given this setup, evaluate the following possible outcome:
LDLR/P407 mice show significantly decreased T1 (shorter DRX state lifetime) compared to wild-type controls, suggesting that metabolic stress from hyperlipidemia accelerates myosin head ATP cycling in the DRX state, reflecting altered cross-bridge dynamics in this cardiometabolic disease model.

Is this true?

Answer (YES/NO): YES